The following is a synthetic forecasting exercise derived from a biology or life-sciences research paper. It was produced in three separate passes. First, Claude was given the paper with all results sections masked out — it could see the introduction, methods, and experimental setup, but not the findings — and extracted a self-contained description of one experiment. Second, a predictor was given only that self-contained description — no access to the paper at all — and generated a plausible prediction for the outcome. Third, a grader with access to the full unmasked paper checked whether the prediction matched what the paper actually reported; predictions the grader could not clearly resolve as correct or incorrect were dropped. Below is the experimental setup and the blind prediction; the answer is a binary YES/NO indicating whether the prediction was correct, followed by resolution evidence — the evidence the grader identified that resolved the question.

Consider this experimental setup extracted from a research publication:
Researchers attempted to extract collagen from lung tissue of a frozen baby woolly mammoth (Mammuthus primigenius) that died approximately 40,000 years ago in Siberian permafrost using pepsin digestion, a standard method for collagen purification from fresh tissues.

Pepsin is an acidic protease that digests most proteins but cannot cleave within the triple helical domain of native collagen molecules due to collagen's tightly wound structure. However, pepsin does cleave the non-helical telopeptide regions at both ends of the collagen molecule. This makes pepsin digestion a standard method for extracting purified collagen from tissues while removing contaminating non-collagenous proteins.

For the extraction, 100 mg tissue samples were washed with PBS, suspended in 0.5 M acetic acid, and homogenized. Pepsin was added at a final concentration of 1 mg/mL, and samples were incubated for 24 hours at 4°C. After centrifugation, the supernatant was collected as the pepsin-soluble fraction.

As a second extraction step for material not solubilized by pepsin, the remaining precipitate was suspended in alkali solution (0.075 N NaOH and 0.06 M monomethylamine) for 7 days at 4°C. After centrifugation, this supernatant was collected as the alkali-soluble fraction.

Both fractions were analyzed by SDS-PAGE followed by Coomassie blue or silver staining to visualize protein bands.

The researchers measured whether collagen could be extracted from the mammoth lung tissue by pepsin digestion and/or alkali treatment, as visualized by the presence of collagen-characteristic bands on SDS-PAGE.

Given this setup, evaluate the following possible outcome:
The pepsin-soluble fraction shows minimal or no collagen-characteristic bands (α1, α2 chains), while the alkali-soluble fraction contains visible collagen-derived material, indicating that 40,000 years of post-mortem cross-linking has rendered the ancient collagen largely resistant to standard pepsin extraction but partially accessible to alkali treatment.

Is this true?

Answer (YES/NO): NO